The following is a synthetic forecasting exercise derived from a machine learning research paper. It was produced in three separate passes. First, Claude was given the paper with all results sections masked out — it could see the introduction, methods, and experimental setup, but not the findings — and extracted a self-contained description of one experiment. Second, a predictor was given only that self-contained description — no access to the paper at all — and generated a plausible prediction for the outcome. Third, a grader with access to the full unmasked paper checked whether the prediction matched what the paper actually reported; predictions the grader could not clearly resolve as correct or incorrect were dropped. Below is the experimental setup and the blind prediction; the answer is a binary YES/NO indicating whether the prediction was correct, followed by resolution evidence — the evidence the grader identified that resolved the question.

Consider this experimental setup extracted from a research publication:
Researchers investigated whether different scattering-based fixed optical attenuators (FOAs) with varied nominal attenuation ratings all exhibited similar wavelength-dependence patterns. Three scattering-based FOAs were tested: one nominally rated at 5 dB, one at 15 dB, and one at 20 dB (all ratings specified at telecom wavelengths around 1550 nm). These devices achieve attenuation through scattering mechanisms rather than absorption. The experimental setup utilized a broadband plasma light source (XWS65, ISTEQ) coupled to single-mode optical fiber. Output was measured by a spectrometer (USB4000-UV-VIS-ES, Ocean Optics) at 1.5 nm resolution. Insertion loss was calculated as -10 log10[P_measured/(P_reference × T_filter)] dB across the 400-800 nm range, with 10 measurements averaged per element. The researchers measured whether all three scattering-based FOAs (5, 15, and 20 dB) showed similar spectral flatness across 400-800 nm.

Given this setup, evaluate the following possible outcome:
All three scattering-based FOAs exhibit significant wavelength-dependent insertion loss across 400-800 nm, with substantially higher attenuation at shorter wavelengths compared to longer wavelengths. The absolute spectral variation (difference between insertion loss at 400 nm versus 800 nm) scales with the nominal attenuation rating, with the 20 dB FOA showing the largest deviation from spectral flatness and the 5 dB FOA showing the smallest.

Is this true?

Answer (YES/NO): NO